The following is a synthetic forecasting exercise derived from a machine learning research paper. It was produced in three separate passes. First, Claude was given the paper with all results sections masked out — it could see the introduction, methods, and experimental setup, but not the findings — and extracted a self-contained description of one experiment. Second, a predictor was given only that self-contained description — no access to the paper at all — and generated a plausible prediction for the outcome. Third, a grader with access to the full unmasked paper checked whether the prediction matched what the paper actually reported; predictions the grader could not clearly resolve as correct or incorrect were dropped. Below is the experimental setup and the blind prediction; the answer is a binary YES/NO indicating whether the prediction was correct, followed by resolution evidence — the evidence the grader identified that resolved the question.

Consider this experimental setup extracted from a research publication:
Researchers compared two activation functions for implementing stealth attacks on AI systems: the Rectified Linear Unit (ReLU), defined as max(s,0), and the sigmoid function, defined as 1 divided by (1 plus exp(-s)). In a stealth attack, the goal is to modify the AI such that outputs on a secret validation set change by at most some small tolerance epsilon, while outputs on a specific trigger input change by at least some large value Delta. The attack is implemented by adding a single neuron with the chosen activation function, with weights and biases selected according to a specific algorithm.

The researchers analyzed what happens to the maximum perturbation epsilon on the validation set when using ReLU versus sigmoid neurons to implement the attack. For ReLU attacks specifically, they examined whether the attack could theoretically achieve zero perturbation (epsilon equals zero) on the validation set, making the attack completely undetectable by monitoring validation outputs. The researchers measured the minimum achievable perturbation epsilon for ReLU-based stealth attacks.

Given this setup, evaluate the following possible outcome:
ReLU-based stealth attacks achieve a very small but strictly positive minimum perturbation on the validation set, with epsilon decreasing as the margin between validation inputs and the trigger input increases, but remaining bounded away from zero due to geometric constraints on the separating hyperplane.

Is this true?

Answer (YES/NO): NO